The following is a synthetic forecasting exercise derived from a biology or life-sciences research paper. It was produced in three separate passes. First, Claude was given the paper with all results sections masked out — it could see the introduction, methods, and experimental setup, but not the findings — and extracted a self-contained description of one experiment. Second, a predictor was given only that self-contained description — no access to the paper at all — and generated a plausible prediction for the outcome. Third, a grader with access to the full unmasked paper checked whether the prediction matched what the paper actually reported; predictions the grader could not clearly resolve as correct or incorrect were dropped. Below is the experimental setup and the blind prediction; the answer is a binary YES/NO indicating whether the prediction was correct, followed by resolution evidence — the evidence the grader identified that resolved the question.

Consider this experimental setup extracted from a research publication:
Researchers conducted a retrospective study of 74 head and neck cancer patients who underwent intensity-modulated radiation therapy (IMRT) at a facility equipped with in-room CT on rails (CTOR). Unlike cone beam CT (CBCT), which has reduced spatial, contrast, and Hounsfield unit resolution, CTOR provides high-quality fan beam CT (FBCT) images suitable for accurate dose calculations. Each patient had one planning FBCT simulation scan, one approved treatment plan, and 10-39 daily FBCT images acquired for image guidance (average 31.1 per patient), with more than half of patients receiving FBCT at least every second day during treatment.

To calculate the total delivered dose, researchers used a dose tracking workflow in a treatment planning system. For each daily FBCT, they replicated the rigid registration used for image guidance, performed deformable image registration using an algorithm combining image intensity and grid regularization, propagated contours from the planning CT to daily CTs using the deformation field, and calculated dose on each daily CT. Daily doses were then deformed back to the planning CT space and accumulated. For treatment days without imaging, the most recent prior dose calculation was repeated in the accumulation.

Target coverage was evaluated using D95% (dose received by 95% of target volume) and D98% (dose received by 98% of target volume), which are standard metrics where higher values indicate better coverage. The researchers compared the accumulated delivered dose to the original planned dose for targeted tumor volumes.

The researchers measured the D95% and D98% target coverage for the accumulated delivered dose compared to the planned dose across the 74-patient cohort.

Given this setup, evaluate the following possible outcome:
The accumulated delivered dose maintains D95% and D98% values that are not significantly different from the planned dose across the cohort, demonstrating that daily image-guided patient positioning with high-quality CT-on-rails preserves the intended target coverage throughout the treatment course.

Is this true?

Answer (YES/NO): YES